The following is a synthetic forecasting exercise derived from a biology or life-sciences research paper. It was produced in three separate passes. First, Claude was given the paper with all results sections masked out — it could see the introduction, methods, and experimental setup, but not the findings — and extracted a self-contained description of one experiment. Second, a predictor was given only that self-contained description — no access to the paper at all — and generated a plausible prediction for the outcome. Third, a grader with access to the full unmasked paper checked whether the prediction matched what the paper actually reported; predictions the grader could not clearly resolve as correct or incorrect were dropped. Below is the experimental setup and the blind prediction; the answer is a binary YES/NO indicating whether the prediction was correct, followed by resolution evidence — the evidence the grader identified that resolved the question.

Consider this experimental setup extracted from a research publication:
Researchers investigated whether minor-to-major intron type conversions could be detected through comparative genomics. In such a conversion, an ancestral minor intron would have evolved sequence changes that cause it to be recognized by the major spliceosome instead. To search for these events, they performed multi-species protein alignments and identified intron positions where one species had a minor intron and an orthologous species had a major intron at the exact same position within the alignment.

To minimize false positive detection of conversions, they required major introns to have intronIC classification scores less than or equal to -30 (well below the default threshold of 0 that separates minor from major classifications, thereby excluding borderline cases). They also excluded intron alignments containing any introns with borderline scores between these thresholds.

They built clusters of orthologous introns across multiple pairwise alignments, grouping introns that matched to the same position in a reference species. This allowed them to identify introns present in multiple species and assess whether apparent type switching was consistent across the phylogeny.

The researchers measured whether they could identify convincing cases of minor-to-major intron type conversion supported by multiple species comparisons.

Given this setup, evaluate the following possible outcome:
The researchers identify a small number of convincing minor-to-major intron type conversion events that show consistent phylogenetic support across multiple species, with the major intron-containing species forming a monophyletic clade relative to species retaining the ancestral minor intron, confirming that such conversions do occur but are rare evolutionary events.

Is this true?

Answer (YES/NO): NO